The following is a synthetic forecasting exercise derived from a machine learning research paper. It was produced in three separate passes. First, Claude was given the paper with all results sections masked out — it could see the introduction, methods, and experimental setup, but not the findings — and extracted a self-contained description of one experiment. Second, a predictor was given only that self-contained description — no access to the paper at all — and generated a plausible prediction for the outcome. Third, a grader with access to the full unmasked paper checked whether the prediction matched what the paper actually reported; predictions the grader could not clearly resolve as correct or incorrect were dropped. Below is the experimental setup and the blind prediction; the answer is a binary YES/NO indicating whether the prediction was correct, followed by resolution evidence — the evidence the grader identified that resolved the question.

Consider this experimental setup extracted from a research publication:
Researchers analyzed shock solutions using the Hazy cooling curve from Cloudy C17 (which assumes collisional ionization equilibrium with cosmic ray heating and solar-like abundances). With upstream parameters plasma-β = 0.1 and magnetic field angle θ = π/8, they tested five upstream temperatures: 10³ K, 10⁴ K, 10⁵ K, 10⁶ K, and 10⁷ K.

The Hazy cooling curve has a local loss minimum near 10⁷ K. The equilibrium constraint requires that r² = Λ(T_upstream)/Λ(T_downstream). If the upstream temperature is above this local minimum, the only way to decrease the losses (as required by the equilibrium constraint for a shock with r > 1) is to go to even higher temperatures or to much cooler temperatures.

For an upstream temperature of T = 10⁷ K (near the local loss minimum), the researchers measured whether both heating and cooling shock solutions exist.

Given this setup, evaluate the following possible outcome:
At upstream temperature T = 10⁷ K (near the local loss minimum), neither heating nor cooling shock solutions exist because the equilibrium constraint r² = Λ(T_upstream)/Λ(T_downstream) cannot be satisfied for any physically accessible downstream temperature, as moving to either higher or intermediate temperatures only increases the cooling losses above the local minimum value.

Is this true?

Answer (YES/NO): NO